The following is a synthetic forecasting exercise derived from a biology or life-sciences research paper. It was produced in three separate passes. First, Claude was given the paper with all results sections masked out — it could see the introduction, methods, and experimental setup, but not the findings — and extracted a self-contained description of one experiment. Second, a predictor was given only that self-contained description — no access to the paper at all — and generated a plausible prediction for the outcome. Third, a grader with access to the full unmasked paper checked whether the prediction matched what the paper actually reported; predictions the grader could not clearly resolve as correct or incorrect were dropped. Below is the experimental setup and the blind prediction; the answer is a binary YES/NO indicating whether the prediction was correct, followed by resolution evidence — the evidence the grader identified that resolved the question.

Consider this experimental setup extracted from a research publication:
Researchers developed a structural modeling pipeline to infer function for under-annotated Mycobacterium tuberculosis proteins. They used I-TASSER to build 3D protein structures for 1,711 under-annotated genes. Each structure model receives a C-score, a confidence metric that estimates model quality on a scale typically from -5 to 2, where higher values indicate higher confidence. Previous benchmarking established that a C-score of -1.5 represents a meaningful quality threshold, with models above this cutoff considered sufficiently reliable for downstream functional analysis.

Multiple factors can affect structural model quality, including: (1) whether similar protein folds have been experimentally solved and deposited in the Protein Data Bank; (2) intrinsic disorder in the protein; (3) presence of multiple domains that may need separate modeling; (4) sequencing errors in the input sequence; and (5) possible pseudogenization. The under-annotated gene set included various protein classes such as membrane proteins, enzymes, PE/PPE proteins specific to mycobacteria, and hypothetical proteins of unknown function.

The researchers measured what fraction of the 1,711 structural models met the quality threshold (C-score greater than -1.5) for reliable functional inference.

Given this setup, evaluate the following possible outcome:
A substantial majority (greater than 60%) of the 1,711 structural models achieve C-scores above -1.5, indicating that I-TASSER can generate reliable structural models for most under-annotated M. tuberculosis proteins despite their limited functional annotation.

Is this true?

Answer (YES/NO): NO